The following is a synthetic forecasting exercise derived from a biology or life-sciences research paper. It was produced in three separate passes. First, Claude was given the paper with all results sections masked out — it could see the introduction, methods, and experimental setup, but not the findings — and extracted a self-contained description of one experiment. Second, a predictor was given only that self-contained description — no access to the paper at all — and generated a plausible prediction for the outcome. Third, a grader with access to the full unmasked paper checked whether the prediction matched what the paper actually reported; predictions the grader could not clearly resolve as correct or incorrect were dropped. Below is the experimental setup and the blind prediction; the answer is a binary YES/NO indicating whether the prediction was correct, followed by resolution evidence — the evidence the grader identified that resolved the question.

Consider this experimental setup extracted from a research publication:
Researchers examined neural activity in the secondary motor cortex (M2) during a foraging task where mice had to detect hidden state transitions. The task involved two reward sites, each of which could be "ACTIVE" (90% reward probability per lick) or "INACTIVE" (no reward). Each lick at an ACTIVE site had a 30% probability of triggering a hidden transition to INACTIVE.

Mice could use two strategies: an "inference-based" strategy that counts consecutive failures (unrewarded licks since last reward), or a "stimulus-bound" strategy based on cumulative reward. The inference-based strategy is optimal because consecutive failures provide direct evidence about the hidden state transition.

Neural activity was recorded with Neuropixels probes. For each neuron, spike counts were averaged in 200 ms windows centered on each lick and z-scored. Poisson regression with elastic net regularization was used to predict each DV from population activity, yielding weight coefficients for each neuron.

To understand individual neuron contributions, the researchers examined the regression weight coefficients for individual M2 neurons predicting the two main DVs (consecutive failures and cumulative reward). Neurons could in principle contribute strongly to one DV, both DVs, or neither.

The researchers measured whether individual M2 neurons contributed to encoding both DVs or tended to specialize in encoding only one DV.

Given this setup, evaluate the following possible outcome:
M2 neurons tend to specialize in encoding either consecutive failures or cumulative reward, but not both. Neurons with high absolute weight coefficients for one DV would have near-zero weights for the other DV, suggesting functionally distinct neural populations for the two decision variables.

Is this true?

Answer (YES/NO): NO